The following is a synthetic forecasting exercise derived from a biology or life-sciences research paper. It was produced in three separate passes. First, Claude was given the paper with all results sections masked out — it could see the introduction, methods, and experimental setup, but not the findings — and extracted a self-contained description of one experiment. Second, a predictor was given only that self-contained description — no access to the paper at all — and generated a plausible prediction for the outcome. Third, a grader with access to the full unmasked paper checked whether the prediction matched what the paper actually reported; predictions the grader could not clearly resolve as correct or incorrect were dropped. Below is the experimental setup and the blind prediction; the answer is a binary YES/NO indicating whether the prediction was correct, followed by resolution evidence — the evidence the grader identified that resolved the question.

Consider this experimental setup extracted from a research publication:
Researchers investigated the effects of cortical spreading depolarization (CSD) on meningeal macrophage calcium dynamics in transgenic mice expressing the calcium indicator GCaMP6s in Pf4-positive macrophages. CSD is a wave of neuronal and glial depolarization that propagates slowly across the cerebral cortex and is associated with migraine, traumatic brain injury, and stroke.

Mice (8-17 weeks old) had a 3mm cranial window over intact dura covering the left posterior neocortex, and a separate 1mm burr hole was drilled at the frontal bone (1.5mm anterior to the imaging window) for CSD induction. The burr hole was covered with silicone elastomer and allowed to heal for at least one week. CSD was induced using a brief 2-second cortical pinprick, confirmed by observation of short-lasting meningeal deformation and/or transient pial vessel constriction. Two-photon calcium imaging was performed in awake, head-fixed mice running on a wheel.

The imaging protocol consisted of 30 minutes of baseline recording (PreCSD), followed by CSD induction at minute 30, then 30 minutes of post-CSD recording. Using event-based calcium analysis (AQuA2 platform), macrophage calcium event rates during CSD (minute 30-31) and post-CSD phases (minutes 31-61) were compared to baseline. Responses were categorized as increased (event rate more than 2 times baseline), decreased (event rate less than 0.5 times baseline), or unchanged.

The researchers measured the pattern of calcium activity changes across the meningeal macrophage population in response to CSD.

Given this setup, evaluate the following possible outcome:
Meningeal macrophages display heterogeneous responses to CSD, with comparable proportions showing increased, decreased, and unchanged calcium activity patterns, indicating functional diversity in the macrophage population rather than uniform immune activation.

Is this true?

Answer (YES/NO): NO